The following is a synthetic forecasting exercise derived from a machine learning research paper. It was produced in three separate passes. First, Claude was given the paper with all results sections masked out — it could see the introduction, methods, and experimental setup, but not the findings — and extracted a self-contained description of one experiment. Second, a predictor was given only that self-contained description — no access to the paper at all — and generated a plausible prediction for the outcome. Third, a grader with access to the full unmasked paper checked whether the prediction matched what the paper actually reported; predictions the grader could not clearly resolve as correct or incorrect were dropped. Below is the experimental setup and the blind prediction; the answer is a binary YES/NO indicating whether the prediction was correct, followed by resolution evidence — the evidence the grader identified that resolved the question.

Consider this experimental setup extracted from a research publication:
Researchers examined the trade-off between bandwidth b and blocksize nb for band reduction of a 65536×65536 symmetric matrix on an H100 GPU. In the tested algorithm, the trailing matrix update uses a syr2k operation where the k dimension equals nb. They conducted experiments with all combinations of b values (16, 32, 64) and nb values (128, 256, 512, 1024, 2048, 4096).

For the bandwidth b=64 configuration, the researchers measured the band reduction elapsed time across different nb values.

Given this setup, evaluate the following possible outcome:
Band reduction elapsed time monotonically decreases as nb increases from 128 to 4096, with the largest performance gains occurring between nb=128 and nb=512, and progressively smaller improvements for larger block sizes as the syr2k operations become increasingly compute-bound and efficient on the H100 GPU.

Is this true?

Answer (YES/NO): NO